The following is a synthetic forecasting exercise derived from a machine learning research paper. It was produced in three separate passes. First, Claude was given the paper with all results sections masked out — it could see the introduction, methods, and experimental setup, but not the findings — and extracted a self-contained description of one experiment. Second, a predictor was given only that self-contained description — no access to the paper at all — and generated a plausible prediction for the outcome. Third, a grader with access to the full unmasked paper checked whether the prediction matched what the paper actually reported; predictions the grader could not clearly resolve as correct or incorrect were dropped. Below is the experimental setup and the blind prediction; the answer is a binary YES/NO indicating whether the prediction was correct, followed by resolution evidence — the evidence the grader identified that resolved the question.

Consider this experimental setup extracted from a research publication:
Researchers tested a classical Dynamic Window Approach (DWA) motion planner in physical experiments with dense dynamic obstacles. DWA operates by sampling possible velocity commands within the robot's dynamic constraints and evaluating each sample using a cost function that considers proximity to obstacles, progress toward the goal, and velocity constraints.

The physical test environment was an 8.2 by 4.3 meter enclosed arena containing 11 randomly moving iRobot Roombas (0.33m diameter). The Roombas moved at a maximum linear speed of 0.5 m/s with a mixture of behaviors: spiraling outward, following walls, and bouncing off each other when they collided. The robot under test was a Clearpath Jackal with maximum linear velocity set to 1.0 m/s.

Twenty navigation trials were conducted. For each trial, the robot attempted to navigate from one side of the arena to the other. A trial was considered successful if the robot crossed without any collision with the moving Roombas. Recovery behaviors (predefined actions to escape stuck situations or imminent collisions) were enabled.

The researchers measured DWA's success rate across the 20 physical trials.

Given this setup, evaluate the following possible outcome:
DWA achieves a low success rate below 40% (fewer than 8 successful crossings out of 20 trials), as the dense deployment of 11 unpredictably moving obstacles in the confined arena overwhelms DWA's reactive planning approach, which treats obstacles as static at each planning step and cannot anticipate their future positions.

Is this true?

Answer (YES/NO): NO